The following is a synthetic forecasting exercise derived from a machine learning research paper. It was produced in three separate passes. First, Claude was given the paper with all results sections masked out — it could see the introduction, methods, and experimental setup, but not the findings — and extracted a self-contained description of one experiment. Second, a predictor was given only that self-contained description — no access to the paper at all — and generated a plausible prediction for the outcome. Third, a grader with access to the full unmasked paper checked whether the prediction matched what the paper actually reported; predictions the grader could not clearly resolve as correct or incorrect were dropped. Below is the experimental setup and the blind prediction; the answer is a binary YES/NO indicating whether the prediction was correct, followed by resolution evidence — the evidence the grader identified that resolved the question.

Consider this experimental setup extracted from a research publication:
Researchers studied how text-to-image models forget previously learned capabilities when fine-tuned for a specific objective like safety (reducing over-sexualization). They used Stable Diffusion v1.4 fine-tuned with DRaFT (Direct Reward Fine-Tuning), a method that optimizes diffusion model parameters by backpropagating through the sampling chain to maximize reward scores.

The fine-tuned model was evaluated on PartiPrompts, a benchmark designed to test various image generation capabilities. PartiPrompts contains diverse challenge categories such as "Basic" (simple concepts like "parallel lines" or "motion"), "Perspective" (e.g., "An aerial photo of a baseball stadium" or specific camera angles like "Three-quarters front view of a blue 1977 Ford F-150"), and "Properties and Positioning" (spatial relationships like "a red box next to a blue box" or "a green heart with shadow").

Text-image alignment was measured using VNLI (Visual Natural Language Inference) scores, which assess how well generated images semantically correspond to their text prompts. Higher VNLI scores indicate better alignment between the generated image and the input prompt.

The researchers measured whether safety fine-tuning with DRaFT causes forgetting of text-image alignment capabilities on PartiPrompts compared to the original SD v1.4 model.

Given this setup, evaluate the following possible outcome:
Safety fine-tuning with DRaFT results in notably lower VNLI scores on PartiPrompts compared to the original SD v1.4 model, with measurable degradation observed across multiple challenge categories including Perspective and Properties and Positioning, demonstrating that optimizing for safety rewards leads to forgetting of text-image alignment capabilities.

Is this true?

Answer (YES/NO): YES